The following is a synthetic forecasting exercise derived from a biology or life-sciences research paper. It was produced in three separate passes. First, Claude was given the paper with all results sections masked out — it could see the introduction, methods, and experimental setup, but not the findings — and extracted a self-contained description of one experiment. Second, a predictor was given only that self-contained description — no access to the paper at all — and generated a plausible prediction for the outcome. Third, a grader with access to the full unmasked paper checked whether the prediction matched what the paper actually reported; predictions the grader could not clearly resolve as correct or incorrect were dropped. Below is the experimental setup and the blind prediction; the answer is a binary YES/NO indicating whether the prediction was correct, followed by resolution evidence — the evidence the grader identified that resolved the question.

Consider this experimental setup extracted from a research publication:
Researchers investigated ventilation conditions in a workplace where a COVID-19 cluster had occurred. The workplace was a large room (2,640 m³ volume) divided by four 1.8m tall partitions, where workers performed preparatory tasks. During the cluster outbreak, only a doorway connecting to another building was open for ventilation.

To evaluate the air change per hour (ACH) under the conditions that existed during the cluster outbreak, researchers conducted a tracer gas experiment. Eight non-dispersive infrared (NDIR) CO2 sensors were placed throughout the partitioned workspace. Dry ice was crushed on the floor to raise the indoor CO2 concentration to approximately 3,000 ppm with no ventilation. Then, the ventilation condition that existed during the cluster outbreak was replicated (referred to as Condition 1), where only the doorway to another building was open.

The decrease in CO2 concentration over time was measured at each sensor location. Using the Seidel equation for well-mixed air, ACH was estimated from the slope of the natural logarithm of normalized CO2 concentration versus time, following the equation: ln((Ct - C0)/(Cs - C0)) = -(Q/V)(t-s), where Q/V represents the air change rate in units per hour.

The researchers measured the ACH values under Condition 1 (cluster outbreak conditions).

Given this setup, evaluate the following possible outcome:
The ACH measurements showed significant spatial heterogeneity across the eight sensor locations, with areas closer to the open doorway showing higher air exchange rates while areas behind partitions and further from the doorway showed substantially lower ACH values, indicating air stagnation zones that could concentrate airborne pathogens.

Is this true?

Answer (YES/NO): YES